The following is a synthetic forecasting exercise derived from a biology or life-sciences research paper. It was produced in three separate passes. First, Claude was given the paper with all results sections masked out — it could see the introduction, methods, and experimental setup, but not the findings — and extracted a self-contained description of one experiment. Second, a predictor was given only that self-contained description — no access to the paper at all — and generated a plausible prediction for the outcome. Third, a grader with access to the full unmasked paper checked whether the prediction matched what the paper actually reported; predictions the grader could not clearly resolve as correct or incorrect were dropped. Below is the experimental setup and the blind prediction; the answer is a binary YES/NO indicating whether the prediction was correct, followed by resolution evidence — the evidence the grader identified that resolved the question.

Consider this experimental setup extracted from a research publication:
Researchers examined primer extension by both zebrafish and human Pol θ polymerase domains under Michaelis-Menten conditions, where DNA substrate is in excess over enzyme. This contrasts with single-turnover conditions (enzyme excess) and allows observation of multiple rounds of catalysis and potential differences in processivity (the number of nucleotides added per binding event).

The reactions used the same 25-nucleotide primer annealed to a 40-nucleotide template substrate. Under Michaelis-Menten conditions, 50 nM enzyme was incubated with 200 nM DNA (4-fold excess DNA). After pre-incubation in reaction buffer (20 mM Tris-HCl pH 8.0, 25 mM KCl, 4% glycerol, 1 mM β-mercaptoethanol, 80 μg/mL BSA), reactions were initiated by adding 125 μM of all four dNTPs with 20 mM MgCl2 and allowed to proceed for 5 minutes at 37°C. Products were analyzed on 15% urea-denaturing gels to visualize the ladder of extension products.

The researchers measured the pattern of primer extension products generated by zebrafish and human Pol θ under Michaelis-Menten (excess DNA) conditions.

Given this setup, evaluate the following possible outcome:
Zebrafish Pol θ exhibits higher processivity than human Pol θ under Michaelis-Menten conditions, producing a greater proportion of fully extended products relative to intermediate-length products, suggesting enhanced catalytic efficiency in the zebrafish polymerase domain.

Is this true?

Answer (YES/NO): NO